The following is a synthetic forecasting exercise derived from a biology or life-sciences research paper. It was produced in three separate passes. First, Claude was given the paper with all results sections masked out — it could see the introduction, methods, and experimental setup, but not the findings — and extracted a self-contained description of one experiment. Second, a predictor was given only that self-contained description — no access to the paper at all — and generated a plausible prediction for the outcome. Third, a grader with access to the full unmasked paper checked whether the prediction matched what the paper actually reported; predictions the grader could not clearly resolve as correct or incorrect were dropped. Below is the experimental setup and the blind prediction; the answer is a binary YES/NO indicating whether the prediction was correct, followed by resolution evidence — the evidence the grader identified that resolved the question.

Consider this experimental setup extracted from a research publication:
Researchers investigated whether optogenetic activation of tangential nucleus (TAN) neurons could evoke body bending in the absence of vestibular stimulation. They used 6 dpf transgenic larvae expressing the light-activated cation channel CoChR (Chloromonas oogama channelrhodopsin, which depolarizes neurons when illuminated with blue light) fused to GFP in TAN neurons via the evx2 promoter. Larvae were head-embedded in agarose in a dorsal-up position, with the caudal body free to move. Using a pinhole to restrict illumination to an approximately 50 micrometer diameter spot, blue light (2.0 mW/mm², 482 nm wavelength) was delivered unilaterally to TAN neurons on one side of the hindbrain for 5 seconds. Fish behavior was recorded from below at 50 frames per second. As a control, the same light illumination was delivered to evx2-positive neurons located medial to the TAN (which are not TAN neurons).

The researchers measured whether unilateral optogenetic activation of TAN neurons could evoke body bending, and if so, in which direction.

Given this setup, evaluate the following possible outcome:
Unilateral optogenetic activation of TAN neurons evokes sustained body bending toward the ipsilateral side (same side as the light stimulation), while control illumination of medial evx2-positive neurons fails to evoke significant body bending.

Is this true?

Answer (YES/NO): NO